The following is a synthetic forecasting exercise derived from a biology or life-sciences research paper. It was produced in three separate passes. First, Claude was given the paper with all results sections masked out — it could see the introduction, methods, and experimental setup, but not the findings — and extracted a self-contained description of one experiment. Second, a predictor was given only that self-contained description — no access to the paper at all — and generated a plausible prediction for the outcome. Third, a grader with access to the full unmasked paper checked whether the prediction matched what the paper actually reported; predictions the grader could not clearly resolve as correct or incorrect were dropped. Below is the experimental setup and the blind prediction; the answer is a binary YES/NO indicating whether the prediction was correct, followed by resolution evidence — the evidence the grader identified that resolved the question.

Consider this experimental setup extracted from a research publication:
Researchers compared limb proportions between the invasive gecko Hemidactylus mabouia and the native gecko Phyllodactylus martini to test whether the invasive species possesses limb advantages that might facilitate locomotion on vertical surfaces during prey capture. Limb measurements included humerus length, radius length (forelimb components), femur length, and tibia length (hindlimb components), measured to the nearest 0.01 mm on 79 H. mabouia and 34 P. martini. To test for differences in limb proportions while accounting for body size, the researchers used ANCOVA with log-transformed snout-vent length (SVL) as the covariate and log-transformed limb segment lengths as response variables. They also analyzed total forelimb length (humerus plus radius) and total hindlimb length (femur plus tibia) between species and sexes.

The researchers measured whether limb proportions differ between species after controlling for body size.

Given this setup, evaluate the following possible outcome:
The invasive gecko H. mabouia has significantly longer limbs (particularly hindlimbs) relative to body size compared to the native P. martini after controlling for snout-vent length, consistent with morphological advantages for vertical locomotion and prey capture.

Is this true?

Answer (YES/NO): YES